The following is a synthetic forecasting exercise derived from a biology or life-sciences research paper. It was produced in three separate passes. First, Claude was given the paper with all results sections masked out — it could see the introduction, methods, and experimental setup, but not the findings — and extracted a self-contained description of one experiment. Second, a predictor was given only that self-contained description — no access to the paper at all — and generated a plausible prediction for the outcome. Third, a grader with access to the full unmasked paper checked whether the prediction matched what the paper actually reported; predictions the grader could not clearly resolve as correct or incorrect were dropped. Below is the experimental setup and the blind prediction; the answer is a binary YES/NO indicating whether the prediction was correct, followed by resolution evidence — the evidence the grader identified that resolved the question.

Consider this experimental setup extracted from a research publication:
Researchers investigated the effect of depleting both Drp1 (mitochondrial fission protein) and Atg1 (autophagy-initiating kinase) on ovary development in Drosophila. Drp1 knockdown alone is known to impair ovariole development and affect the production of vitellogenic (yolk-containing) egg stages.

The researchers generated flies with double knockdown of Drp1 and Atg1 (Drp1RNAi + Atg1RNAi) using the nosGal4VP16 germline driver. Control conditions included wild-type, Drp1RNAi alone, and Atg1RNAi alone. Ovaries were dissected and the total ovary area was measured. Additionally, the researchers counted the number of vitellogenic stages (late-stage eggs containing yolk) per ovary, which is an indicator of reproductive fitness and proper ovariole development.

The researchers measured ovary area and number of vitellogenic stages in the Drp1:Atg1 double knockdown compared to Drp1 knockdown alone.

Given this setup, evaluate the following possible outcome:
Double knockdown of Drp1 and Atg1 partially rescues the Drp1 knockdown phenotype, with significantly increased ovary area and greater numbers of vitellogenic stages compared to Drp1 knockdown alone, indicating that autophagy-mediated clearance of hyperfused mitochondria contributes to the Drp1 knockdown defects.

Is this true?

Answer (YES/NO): YES